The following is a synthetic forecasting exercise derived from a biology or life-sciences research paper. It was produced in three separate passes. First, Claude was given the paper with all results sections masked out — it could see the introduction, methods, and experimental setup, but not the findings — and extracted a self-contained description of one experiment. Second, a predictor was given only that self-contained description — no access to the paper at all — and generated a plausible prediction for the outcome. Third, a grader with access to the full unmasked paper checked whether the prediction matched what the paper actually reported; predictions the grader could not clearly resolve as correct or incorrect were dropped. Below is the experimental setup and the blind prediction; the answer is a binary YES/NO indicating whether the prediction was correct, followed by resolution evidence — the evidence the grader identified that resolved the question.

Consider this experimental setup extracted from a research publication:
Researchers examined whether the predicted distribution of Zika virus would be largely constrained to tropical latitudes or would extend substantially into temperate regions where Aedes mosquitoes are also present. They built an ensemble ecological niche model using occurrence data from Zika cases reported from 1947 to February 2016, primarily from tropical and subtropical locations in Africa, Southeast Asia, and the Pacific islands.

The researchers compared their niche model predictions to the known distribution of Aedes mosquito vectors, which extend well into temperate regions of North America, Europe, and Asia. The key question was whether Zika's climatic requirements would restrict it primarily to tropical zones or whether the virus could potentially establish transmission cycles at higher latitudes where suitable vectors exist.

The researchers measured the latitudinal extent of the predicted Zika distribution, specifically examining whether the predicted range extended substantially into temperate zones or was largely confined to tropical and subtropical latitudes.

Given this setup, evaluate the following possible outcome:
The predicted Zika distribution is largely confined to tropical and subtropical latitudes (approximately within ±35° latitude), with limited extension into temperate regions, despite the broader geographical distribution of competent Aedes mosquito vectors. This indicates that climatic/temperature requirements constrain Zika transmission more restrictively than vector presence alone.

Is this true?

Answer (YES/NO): YES